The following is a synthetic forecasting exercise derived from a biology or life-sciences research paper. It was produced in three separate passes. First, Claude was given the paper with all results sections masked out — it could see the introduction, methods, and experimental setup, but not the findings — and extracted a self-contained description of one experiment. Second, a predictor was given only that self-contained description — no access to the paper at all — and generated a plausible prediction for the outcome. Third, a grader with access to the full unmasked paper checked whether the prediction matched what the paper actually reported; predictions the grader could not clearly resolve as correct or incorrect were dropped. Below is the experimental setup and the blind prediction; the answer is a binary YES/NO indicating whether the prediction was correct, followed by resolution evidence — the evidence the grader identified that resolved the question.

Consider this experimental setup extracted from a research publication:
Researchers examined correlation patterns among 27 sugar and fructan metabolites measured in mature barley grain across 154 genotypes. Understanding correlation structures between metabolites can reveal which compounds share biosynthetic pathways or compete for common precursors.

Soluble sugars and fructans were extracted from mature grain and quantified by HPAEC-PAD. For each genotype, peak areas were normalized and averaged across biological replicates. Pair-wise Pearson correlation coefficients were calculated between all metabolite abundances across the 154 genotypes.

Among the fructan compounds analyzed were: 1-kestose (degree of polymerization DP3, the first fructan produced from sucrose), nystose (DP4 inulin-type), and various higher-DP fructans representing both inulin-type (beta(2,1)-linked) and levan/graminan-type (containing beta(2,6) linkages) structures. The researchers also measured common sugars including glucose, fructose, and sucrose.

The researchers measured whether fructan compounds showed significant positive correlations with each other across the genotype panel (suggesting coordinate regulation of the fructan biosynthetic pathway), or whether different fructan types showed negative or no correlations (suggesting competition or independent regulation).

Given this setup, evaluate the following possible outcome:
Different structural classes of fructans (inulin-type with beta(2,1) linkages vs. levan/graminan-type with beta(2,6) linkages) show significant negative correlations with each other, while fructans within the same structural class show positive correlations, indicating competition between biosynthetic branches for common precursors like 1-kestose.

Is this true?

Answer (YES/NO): NO